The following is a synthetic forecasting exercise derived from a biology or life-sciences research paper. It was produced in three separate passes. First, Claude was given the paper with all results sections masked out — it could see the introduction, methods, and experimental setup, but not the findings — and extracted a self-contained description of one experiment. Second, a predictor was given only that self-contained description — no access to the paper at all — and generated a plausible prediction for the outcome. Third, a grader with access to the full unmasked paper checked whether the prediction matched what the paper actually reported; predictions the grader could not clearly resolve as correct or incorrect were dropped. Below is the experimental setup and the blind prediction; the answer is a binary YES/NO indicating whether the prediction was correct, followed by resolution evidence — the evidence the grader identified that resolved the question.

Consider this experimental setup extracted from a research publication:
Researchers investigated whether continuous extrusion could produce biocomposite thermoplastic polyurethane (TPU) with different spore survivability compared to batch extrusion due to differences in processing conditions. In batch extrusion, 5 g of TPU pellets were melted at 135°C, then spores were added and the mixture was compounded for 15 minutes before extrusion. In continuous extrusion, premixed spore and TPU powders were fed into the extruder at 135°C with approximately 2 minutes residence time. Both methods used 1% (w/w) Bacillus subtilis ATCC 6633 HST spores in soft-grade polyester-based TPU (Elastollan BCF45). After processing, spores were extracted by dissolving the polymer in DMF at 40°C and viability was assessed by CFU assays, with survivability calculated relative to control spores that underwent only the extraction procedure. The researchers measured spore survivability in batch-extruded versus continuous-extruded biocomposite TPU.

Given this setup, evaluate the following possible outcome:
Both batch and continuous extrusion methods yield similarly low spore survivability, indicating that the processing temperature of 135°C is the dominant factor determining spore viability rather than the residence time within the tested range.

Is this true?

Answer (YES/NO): NO